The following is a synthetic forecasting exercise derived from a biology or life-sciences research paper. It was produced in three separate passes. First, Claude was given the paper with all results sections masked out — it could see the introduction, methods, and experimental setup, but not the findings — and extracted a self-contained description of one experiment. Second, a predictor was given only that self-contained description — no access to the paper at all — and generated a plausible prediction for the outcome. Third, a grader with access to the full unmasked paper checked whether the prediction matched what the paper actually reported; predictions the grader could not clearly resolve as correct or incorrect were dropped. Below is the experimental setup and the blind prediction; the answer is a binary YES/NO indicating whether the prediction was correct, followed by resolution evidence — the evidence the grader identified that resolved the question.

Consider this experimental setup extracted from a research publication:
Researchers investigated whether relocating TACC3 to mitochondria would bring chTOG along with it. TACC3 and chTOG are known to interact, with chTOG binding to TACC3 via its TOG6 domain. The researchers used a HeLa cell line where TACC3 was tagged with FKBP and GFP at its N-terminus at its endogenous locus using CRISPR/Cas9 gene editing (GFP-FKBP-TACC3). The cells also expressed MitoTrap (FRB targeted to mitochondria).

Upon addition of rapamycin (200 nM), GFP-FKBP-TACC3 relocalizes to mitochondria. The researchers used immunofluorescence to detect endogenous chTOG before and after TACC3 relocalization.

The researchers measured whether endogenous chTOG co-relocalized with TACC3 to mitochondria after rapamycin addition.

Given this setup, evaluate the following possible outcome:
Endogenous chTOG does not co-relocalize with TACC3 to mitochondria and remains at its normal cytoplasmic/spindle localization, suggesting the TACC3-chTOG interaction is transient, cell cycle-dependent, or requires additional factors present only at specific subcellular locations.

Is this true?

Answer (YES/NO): YES